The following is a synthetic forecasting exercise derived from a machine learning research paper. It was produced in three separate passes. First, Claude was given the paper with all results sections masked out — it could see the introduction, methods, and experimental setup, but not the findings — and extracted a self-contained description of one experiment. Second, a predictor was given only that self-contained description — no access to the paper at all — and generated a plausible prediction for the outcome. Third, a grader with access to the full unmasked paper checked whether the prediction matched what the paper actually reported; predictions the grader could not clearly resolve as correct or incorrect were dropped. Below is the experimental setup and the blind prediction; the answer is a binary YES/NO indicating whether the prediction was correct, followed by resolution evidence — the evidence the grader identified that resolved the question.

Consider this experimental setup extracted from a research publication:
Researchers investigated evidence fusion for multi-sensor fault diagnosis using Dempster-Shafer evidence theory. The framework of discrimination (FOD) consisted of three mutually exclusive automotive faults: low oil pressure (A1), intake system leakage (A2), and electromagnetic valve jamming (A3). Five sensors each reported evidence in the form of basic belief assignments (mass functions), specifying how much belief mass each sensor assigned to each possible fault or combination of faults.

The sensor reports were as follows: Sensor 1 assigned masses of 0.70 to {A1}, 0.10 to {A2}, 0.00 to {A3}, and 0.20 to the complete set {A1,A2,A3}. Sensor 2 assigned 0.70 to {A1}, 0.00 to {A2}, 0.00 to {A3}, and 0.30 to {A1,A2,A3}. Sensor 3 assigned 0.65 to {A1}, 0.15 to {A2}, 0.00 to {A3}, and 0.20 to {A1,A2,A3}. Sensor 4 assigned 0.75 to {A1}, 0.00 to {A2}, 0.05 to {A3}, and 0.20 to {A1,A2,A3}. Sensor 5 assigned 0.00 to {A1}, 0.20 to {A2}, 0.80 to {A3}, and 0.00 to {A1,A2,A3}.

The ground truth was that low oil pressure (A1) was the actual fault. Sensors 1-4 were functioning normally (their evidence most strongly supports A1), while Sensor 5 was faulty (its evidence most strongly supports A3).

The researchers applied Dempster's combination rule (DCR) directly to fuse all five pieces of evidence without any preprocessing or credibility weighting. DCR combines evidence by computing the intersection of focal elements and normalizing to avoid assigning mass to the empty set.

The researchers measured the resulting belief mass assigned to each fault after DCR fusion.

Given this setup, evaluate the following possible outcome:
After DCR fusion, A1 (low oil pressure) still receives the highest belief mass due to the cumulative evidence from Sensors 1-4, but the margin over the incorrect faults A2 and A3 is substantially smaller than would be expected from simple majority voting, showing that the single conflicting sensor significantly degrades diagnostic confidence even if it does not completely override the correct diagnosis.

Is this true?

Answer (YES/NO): NO